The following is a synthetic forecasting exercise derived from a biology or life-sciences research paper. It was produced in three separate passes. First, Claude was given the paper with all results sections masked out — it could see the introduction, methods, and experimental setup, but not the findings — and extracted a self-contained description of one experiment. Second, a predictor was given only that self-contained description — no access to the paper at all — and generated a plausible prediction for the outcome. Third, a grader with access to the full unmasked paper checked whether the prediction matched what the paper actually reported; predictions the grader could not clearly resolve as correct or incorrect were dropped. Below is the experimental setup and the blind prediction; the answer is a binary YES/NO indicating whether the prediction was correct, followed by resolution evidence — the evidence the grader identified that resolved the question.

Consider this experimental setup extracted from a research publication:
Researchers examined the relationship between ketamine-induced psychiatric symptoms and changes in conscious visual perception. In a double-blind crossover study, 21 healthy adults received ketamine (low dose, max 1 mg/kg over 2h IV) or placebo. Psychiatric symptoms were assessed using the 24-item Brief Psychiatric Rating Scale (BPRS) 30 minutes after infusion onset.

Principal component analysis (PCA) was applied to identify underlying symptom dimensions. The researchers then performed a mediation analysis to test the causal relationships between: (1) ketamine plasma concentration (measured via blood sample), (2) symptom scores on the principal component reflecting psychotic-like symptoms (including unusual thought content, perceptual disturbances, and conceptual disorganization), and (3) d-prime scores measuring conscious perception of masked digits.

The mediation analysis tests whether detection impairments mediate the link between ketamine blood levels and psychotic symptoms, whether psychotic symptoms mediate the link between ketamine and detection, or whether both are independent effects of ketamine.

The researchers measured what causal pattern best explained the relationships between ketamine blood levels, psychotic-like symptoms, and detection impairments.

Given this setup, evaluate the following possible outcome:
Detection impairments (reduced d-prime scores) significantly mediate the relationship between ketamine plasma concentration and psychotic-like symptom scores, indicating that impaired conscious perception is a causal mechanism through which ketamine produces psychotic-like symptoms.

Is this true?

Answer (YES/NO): YES